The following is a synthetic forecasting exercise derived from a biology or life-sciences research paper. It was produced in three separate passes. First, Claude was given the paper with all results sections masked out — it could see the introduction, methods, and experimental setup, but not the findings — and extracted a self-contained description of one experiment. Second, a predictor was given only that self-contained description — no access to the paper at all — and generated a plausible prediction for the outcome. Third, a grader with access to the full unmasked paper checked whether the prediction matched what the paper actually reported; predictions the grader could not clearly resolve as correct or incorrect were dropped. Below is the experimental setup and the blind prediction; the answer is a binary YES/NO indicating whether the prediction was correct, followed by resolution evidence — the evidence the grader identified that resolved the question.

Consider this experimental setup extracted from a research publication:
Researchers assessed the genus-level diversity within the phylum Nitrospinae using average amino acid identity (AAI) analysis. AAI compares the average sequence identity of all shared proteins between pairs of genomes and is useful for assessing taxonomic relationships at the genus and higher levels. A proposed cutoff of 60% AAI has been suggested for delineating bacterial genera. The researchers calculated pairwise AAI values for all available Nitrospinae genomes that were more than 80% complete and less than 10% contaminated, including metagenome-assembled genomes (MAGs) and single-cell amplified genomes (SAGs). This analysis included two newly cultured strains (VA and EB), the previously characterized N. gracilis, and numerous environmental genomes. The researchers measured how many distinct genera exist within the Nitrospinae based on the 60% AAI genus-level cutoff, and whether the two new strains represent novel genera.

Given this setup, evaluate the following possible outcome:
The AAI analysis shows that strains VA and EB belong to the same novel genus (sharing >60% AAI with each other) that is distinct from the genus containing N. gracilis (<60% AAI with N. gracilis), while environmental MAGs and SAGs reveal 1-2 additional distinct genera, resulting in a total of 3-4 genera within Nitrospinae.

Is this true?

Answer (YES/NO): NO